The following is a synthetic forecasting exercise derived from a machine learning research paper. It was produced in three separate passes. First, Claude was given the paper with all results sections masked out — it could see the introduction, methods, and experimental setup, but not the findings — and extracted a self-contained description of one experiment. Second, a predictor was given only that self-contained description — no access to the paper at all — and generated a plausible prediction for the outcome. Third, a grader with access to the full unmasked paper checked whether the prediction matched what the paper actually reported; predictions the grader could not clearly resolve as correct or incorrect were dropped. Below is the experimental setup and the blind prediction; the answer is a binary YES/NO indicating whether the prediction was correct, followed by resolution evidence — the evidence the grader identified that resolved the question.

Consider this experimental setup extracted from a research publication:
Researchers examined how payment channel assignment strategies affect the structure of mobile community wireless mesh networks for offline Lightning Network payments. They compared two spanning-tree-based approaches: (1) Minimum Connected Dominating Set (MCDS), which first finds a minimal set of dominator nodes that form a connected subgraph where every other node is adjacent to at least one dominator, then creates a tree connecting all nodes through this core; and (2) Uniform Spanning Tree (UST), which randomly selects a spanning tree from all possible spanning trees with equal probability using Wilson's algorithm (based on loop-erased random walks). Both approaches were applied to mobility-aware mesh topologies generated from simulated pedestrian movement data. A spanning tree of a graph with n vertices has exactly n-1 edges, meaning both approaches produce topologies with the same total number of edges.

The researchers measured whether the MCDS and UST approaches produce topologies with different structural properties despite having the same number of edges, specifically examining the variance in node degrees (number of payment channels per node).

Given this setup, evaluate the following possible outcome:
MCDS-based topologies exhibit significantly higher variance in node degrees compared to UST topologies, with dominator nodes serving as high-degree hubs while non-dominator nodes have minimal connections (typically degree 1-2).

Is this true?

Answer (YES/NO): YES